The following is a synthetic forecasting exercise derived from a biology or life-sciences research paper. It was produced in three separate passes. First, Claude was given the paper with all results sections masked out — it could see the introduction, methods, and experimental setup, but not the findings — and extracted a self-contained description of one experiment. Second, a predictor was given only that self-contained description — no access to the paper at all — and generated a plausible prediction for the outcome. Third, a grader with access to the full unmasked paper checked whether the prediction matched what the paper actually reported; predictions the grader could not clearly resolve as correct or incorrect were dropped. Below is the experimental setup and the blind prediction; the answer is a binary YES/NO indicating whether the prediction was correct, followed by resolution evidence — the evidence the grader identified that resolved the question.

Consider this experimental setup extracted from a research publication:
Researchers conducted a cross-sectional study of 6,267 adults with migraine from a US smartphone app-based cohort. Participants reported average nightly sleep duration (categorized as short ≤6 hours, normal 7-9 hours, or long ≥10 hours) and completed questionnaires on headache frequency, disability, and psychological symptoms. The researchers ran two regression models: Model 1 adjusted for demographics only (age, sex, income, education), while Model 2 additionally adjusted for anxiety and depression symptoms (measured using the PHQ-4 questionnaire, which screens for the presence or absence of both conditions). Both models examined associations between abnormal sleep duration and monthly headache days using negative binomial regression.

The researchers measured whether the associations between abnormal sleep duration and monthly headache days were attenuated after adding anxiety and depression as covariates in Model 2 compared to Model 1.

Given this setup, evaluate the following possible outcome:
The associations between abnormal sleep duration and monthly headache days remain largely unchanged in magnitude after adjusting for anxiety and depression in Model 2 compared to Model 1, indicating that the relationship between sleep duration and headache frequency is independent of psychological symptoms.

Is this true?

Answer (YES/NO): YES